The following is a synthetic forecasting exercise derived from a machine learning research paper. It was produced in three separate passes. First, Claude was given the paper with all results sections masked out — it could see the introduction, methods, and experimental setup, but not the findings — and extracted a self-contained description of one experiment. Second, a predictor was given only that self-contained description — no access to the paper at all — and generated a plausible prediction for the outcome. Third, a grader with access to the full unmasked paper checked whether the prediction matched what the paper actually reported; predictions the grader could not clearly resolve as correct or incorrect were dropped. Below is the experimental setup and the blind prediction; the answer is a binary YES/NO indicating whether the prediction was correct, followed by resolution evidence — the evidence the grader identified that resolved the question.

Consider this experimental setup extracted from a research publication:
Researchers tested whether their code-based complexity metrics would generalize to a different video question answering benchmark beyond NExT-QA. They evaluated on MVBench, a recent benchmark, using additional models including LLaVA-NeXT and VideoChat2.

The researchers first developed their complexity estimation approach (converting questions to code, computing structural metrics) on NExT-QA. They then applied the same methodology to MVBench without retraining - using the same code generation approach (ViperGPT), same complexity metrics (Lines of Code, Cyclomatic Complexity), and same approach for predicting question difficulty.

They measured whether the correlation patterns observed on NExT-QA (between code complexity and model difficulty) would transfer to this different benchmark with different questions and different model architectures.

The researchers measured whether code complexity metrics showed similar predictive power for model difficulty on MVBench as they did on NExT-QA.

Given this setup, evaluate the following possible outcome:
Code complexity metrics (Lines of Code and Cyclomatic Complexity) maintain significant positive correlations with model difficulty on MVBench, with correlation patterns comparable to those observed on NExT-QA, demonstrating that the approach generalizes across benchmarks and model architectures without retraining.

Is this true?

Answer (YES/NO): YES